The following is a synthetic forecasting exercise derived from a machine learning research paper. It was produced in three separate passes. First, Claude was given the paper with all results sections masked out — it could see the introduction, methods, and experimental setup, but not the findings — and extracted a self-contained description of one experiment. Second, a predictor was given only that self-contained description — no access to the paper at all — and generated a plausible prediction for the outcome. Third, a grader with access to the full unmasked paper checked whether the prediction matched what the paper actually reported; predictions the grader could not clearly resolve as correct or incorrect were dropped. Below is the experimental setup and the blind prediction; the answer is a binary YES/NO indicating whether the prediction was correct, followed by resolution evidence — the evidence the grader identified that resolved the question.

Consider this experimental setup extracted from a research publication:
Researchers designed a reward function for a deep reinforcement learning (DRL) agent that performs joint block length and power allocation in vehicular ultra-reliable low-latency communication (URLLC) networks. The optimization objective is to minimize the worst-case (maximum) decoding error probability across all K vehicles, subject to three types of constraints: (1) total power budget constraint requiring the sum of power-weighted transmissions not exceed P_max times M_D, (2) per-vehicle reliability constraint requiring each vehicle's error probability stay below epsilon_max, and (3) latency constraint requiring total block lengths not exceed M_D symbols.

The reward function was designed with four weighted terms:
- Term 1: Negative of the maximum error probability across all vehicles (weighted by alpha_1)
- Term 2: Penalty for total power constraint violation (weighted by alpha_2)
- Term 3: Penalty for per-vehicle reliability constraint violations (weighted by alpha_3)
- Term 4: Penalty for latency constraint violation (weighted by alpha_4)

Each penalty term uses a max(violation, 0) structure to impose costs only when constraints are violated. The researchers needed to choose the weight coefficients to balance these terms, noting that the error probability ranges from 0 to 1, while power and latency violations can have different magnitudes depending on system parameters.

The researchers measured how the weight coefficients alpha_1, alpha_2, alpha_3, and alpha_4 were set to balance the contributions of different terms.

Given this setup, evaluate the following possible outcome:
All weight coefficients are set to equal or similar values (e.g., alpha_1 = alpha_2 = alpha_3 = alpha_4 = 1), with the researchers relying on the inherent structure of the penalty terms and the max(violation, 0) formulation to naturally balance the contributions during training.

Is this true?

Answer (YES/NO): NO